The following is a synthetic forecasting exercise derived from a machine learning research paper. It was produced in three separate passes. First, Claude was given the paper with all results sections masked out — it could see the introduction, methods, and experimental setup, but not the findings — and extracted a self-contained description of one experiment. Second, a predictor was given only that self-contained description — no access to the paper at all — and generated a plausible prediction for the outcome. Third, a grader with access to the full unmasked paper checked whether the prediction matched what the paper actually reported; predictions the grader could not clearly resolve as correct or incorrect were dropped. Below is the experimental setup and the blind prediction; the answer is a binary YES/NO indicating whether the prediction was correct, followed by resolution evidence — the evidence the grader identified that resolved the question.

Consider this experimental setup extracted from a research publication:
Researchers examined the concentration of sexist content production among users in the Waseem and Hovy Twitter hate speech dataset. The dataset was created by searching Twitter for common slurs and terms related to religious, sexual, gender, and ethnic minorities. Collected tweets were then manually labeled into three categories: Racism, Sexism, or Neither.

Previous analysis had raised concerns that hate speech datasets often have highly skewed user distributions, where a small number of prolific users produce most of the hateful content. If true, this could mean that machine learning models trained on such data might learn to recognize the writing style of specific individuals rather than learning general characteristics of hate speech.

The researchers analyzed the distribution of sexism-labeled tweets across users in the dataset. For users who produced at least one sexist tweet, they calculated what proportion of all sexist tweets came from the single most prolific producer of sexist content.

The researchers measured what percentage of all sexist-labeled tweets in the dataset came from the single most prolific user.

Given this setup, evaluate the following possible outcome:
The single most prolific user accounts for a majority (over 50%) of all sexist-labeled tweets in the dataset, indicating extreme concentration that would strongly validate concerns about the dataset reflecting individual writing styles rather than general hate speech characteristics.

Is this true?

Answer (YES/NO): NO